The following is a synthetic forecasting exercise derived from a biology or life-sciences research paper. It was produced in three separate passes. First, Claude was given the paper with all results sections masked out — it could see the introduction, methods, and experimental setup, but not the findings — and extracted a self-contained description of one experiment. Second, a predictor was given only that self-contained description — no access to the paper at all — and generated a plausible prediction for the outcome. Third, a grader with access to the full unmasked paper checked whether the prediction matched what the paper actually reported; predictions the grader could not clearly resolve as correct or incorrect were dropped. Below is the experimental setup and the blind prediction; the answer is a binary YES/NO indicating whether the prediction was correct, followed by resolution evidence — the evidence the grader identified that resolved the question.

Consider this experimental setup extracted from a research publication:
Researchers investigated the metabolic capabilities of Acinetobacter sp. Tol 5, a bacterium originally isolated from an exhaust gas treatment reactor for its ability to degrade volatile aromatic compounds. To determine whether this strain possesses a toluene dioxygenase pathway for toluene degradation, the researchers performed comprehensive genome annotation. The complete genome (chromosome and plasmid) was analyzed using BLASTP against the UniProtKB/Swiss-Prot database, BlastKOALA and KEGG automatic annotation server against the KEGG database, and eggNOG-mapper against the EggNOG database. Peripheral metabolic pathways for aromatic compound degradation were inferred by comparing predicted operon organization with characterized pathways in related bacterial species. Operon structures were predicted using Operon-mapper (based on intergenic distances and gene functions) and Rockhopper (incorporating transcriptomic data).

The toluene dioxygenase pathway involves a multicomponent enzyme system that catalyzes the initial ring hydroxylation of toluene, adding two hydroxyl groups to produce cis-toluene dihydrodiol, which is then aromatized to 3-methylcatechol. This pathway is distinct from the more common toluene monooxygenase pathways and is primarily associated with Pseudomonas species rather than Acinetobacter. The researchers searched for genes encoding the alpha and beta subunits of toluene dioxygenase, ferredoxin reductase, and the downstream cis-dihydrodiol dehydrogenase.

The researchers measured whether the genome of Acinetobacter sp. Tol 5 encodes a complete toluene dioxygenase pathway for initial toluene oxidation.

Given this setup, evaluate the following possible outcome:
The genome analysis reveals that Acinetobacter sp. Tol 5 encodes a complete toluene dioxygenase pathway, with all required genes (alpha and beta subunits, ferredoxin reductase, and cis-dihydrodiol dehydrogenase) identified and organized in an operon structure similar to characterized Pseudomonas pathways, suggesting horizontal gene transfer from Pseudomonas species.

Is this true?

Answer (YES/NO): YES